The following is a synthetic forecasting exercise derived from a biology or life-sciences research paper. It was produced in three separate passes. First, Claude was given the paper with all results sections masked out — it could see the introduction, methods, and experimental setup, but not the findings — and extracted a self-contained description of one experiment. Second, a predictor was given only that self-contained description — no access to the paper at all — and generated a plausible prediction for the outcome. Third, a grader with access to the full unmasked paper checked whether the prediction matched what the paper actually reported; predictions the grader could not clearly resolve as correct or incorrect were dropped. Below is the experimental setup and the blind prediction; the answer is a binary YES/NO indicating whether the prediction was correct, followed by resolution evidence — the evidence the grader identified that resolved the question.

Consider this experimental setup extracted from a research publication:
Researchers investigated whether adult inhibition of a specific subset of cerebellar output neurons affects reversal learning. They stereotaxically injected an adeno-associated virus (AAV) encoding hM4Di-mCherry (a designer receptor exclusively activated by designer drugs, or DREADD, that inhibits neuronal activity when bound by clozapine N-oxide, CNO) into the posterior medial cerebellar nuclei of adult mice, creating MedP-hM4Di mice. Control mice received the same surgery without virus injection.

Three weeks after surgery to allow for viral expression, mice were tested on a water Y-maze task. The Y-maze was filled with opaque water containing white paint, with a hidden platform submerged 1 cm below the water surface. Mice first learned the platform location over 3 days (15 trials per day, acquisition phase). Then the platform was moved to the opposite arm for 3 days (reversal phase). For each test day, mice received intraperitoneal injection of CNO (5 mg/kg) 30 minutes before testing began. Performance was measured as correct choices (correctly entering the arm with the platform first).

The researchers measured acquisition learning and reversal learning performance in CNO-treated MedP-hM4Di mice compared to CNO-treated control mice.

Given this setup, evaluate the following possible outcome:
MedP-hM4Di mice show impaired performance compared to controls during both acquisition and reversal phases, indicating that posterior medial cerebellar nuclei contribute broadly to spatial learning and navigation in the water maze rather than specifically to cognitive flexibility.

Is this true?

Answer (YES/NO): NO